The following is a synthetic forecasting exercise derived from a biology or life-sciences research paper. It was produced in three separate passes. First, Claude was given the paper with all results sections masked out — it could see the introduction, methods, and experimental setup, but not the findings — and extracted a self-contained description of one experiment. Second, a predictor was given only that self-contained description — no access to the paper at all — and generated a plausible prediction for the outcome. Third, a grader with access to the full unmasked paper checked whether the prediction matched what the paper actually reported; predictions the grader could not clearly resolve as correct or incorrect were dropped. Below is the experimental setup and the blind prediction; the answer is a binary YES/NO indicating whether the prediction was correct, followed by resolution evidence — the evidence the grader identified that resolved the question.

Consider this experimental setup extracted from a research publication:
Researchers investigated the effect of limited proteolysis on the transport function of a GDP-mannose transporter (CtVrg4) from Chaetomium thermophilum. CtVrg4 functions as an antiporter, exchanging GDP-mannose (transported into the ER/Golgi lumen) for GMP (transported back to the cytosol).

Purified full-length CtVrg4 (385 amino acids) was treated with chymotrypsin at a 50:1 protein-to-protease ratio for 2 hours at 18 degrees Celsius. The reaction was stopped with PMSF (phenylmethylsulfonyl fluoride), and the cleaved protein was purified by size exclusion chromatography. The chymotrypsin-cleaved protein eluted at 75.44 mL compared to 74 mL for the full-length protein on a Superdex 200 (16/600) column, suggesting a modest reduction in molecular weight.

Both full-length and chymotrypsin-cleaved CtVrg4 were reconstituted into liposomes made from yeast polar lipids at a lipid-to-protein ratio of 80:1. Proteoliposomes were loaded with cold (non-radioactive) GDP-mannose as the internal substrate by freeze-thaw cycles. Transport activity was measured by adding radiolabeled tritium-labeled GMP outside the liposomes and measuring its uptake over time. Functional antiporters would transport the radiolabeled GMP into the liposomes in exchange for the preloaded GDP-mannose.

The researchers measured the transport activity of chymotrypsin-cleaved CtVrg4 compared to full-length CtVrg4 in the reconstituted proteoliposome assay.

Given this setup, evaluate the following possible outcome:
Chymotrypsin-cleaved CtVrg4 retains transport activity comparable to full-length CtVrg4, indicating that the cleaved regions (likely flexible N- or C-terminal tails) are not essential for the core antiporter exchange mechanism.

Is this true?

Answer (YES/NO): YES